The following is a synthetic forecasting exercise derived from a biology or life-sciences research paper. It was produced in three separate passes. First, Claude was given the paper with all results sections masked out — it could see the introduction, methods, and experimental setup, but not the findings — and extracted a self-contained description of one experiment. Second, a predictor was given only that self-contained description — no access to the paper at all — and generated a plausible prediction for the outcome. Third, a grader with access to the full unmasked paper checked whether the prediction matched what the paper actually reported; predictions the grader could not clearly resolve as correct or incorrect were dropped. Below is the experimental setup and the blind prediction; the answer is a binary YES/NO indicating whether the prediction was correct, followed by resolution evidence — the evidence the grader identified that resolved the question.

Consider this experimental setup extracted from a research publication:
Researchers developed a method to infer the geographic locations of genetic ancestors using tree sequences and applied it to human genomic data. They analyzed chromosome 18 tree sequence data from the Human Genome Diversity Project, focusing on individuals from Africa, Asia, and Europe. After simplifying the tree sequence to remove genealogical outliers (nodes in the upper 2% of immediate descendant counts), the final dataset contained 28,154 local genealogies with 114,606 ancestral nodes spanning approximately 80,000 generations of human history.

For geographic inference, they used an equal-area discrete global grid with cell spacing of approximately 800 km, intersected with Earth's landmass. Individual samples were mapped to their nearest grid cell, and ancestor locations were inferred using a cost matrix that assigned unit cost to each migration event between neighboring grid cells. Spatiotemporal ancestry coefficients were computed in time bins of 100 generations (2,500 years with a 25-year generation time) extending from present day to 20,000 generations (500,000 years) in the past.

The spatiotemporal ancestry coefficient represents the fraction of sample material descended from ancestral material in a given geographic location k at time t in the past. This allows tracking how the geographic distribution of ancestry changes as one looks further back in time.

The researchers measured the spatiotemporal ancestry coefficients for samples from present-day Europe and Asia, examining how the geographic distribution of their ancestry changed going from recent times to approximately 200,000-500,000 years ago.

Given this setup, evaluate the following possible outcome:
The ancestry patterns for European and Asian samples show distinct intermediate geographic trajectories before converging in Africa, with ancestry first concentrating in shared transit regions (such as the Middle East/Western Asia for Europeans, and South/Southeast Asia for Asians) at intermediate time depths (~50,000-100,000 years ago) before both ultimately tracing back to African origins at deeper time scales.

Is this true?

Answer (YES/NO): NO